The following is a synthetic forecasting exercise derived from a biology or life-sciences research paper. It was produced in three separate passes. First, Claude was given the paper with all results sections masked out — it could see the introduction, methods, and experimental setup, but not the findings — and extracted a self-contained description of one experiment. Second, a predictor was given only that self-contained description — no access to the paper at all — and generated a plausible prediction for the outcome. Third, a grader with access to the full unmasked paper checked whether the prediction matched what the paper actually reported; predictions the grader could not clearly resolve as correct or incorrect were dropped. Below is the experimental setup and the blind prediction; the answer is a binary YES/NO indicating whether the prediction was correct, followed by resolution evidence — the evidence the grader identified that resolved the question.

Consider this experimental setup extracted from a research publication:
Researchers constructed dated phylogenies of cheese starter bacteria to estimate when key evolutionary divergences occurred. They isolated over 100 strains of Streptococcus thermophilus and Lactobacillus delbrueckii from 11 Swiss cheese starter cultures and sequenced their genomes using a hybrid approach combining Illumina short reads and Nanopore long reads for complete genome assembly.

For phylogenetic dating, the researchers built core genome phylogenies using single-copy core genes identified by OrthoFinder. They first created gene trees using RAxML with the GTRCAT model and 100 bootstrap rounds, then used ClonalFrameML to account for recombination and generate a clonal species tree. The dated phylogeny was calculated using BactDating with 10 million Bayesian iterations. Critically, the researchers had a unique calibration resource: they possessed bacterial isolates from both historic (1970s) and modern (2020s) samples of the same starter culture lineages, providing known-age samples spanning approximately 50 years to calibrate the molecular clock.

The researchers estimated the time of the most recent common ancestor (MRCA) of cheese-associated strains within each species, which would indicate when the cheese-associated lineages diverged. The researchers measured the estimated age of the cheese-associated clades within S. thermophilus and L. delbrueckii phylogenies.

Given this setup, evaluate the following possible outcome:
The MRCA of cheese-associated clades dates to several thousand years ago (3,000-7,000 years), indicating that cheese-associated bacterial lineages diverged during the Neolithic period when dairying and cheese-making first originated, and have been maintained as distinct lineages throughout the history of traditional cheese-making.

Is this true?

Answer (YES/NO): NO